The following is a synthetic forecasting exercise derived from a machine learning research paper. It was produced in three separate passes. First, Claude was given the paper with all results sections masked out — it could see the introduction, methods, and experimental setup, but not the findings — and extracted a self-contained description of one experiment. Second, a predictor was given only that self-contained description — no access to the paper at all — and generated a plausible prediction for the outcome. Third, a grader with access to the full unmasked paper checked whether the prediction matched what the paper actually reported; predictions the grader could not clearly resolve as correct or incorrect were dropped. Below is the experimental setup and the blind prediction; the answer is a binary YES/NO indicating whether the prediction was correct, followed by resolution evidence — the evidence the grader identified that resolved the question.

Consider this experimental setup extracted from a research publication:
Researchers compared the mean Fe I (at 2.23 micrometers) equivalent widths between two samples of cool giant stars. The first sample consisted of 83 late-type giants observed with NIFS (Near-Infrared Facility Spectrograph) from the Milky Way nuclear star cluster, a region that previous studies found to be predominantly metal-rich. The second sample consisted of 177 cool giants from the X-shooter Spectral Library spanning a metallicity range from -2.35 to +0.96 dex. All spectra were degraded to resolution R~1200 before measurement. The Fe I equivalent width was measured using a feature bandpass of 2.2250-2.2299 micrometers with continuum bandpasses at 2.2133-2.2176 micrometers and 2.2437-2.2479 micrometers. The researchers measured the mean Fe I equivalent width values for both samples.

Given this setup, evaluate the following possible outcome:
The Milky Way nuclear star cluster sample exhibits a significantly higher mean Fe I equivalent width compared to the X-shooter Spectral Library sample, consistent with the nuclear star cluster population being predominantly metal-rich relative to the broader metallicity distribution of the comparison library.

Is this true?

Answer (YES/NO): YES